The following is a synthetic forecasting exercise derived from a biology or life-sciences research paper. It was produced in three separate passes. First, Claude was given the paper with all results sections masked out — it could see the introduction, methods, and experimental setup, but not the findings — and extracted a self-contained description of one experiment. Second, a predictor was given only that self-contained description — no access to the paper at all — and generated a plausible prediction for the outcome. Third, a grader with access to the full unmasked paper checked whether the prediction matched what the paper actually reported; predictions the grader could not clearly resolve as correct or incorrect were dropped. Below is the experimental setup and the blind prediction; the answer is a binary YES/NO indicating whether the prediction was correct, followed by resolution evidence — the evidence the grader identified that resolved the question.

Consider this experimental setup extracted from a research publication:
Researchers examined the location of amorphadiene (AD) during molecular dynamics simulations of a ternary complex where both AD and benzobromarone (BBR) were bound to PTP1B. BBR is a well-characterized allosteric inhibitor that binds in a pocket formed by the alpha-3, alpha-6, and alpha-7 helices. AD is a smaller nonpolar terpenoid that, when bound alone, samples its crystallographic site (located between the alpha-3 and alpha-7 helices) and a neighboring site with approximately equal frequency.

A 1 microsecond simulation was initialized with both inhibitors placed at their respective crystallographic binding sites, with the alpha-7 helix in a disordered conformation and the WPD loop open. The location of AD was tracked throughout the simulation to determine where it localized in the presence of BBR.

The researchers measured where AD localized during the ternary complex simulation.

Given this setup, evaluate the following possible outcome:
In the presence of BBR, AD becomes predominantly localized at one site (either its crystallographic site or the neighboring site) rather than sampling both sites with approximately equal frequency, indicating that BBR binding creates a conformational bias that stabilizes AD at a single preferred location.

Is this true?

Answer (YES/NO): NO